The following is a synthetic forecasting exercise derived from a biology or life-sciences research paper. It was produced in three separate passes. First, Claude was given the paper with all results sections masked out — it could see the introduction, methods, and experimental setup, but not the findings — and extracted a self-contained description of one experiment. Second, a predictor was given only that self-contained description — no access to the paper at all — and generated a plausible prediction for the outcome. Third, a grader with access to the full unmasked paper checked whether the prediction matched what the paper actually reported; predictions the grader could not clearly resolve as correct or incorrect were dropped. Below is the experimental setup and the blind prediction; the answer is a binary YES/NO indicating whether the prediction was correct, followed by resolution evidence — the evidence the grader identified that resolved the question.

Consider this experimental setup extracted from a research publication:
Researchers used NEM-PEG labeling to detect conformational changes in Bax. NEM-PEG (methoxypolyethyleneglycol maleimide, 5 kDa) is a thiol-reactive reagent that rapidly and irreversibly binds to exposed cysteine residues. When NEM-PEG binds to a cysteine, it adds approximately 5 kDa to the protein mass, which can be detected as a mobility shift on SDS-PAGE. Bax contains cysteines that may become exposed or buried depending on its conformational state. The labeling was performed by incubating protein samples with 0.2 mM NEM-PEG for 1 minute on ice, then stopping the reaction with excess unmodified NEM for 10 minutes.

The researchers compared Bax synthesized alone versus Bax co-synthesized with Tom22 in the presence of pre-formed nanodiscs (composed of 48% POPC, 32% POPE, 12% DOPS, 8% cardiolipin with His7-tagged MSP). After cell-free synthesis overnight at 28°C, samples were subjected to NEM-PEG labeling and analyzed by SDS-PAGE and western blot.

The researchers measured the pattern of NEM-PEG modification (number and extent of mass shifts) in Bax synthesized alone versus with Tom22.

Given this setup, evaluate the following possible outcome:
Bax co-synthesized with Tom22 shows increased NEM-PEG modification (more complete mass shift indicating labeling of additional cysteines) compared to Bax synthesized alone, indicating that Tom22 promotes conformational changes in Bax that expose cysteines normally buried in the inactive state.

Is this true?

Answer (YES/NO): NO